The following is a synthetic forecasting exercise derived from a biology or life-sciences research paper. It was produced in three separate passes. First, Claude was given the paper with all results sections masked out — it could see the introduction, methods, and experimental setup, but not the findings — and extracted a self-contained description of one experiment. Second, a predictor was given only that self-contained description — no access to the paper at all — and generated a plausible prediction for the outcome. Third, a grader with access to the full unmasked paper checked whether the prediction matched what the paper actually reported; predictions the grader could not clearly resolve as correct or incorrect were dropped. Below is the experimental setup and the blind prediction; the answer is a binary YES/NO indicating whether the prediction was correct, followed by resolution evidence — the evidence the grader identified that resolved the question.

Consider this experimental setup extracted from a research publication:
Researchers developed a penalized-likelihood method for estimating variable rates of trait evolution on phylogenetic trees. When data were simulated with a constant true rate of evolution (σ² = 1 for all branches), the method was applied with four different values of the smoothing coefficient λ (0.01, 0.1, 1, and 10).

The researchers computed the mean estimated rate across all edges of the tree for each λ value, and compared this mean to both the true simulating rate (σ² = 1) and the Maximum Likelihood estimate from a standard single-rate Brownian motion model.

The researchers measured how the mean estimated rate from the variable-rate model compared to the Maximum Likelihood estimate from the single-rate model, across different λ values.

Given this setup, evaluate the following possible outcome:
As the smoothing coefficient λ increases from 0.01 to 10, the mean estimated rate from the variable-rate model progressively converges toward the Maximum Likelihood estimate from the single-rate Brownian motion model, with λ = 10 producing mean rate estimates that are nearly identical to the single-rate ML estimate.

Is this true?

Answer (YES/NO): NO